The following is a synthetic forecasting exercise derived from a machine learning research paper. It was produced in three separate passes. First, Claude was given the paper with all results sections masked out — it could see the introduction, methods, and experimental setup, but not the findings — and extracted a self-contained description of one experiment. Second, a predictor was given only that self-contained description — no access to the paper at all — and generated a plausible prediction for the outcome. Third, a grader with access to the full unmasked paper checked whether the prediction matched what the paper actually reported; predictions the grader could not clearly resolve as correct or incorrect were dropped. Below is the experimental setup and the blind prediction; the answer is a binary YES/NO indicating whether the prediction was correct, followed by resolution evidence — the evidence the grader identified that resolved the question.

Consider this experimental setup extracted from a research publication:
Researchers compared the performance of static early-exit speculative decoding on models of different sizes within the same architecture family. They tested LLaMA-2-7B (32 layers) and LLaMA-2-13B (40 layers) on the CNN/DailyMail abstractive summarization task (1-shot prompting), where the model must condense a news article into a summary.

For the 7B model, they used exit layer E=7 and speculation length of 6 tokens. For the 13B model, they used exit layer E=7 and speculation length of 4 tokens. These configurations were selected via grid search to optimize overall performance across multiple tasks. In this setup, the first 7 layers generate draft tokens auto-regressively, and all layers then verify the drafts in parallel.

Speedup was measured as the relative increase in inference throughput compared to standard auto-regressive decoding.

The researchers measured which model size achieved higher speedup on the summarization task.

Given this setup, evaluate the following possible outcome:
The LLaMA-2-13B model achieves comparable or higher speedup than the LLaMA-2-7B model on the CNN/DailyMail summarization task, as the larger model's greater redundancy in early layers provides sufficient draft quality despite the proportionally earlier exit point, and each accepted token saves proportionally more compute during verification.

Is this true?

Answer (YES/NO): NO